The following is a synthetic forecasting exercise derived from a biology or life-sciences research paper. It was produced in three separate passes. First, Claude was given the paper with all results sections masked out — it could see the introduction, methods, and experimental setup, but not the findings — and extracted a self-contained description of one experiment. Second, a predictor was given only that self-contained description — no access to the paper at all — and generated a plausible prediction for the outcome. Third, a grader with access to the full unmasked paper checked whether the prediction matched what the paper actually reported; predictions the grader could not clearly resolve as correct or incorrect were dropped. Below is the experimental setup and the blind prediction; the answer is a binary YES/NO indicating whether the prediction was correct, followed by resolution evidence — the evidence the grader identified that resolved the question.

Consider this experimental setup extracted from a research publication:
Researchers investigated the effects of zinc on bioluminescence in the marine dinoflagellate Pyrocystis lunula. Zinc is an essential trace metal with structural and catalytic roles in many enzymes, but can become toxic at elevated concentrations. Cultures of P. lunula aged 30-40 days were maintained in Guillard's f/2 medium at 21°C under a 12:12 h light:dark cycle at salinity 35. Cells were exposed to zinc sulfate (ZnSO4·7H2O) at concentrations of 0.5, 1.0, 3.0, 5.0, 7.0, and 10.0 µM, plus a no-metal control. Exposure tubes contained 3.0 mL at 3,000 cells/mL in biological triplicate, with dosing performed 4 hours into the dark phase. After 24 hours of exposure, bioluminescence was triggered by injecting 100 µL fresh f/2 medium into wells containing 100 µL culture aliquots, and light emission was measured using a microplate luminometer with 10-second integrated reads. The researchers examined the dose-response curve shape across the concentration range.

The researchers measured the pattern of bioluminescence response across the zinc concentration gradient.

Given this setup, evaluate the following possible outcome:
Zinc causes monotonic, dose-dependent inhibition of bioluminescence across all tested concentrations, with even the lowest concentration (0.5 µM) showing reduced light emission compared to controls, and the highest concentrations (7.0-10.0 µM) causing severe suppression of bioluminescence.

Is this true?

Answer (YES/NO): NO